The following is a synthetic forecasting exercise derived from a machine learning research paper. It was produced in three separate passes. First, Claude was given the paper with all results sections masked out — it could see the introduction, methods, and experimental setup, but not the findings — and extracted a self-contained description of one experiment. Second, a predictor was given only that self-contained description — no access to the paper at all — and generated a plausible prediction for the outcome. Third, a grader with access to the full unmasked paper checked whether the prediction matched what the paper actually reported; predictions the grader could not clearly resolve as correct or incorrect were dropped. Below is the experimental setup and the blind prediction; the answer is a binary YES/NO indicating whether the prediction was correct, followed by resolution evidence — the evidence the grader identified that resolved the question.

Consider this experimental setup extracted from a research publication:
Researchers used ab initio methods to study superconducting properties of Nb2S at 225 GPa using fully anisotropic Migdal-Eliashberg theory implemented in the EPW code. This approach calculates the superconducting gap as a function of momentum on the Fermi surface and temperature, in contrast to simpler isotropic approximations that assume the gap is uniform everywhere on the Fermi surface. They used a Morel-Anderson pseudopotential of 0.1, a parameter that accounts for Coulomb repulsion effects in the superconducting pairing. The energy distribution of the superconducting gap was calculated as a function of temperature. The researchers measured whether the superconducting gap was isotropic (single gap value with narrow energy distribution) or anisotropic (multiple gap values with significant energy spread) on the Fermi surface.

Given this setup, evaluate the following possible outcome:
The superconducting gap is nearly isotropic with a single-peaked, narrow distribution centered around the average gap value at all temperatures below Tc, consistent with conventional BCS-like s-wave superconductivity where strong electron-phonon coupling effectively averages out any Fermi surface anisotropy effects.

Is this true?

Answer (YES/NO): YES